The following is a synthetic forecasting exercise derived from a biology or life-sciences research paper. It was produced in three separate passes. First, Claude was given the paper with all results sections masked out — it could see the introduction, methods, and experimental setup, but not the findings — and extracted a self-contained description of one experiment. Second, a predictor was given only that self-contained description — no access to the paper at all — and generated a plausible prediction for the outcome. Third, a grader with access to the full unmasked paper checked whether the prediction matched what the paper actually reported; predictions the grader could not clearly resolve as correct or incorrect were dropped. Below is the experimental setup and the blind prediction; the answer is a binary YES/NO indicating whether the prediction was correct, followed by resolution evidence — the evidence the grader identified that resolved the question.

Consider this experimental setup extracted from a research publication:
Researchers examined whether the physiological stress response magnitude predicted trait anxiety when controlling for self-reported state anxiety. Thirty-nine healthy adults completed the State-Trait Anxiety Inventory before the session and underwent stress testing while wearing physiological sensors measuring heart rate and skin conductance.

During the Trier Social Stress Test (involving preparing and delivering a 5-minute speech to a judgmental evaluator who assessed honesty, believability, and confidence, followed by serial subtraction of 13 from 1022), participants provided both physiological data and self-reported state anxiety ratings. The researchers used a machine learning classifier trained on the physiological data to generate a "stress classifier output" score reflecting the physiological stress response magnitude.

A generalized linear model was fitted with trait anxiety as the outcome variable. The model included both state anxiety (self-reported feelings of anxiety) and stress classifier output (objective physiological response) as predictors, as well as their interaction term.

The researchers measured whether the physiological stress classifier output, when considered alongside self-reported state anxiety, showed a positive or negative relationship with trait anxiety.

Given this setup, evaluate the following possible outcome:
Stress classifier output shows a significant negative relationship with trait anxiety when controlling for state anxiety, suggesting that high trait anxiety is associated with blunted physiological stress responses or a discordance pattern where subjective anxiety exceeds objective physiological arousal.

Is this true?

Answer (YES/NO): NO